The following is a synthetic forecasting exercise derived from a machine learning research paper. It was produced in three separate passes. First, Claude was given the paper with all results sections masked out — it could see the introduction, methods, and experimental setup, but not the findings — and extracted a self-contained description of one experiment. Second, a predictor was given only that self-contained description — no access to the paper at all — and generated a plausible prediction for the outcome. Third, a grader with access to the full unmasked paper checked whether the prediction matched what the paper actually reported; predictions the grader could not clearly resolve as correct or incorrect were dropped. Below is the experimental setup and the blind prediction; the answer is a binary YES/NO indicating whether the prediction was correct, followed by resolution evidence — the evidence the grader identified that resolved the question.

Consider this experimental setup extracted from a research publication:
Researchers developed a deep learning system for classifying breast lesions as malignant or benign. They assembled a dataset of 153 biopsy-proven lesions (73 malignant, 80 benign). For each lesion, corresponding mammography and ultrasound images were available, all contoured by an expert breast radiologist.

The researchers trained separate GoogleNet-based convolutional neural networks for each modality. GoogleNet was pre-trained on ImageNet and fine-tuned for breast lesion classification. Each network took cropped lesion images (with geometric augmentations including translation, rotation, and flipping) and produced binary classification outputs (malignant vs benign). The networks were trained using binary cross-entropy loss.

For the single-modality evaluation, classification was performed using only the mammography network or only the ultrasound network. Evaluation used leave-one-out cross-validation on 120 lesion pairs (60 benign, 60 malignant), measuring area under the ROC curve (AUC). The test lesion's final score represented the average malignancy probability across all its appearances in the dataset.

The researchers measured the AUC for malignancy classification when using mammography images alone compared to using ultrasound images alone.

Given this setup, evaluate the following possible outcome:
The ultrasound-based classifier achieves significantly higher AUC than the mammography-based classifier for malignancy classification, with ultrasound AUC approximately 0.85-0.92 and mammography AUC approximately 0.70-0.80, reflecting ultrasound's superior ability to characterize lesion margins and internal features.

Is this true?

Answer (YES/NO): NO